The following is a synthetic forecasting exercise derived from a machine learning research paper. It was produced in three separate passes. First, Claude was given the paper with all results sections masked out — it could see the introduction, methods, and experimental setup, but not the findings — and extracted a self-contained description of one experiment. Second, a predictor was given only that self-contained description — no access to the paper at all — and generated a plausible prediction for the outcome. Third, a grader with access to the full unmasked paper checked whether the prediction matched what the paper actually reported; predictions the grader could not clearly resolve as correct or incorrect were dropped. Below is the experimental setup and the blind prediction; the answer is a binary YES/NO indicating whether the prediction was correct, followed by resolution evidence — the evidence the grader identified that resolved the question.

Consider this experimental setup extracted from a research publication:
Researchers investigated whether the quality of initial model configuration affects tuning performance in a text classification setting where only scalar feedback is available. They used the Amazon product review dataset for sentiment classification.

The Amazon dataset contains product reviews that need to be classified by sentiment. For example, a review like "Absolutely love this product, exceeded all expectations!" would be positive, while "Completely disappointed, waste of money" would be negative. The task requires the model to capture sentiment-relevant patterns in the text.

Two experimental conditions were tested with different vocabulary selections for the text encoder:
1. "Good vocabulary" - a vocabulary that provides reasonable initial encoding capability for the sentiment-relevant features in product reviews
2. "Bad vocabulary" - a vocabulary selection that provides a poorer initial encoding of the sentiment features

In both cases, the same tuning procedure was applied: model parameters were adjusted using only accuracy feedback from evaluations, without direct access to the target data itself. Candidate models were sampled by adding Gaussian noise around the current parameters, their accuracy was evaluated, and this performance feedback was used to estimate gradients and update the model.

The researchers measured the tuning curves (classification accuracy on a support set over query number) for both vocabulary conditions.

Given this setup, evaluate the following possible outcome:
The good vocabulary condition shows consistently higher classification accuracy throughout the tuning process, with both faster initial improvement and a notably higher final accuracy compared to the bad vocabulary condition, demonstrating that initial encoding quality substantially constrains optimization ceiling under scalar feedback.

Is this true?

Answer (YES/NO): NO